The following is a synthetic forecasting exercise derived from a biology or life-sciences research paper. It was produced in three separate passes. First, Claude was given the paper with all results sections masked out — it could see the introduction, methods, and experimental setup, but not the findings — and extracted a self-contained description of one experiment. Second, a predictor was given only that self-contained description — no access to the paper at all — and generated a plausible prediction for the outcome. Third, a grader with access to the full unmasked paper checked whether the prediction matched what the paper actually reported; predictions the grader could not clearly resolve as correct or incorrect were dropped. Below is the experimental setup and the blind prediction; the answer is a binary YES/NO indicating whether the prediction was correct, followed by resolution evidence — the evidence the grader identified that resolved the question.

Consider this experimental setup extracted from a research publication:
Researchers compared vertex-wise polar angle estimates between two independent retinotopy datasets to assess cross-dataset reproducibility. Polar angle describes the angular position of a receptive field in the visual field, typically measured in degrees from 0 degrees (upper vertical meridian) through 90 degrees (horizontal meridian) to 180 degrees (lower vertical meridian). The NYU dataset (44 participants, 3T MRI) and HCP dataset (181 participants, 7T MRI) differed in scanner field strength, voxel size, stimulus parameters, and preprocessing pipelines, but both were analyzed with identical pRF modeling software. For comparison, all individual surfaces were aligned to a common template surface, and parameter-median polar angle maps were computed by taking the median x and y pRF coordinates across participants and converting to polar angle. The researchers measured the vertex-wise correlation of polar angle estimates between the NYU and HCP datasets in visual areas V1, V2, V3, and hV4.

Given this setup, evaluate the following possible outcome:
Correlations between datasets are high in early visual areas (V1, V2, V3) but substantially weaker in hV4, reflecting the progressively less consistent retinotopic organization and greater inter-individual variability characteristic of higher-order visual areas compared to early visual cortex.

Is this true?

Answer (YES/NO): NO